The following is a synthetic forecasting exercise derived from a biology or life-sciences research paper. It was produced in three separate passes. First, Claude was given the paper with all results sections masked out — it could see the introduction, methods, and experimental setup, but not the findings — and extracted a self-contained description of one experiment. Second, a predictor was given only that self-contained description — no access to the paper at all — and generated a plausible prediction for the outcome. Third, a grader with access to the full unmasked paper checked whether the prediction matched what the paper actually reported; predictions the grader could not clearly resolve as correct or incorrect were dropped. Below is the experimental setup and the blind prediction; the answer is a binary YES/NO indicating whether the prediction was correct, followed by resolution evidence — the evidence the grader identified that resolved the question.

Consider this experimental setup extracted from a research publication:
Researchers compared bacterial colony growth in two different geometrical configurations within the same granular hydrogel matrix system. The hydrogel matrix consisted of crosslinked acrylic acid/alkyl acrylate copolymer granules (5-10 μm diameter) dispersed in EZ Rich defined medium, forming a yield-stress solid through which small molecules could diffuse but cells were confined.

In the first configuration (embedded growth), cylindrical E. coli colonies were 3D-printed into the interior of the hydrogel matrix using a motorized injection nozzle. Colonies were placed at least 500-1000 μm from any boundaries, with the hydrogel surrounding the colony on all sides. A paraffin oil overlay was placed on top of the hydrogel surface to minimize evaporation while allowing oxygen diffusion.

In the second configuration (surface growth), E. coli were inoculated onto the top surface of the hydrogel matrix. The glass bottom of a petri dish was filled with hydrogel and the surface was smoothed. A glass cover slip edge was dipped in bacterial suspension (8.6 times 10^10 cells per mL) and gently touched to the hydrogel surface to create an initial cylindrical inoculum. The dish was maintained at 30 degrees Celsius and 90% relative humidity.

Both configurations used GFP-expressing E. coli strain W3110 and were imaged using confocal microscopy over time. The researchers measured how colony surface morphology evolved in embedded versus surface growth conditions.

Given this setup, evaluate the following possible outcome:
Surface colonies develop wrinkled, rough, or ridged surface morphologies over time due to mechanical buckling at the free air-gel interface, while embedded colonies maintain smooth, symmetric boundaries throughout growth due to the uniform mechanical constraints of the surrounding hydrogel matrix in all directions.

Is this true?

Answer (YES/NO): NO